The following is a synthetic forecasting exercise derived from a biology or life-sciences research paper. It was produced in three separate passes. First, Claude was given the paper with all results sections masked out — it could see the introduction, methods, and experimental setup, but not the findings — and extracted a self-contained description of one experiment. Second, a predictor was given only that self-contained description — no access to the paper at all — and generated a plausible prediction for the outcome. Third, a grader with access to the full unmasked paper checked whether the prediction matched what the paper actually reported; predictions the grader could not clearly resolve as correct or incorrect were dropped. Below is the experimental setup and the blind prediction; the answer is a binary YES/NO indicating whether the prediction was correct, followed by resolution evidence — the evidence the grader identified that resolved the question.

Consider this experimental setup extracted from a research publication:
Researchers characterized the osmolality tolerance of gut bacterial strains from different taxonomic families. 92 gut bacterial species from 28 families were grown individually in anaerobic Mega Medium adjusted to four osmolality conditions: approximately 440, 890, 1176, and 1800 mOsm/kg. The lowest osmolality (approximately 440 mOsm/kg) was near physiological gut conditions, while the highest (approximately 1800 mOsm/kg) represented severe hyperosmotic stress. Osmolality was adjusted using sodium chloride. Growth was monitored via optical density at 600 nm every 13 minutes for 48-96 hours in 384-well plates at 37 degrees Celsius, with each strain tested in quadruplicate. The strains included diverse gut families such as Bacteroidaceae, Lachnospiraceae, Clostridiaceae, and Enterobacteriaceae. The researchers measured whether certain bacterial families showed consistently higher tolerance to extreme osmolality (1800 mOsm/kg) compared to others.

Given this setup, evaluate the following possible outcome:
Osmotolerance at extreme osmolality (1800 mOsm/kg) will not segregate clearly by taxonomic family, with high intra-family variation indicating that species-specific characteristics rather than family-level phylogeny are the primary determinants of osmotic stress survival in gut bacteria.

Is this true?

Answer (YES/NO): NO